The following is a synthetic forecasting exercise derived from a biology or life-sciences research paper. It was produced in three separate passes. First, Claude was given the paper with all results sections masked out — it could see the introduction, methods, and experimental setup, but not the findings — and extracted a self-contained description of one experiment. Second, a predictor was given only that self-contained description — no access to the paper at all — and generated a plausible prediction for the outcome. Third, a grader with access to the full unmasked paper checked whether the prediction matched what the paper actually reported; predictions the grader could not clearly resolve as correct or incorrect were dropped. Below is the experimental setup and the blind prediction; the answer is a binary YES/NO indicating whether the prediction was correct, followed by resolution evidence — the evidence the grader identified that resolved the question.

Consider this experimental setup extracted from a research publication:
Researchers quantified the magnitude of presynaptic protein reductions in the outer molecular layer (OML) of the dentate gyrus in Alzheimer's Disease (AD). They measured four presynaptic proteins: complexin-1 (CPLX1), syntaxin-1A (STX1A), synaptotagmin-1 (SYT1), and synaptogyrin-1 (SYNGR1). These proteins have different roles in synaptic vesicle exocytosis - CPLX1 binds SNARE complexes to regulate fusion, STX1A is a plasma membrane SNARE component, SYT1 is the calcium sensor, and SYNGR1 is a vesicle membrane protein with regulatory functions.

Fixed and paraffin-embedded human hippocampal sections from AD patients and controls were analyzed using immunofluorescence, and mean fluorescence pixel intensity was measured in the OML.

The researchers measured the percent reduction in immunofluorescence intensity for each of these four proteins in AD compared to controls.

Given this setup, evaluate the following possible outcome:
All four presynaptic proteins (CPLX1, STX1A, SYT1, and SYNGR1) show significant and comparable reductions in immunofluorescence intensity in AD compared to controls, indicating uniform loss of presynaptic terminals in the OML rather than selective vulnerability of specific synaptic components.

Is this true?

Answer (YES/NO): NO